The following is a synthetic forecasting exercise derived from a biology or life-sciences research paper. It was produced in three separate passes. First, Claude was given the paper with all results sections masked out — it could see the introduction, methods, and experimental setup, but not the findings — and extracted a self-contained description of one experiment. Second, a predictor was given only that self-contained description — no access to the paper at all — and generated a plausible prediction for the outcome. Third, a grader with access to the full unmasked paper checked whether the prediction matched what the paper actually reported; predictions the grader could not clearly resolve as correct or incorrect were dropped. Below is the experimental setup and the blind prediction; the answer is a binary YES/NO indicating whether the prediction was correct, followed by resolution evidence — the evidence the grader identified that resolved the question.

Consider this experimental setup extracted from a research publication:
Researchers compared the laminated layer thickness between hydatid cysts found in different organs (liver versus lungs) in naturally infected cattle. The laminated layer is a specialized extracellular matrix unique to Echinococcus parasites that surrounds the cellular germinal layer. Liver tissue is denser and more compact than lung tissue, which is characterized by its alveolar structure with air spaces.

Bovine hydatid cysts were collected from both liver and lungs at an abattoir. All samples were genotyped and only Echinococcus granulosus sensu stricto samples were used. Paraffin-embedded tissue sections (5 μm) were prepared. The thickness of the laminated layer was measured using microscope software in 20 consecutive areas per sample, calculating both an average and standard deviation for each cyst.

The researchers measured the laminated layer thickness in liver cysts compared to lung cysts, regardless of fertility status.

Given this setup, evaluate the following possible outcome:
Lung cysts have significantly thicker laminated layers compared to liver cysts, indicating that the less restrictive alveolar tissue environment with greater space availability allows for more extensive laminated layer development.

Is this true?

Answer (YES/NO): NO